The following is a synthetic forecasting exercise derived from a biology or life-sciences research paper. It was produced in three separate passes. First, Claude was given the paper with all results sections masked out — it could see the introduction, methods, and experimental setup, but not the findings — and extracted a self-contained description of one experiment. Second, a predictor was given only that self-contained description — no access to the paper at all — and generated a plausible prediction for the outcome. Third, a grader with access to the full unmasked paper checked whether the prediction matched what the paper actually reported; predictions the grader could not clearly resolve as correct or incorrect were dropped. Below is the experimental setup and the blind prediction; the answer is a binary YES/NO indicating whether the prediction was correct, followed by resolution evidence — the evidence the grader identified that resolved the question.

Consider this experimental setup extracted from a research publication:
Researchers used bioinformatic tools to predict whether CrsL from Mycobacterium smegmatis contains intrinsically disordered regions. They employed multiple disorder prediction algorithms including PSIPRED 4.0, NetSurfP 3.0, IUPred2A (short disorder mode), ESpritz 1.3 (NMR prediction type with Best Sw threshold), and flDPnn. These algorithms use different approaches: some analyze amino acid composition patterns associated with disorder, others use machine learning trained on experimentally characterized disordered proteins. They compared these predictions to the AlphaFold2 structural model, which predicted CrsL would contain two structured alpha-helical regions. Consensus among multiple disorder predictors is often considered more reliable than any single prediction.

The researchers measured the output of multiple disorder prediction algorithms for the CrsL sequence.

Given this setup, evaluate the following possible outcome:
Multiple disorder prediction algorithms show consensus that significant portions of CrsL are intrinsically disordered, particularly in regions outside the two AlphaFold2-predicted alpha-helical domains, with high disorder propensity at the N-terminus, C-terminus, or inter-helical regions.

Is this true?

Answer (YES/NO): YES